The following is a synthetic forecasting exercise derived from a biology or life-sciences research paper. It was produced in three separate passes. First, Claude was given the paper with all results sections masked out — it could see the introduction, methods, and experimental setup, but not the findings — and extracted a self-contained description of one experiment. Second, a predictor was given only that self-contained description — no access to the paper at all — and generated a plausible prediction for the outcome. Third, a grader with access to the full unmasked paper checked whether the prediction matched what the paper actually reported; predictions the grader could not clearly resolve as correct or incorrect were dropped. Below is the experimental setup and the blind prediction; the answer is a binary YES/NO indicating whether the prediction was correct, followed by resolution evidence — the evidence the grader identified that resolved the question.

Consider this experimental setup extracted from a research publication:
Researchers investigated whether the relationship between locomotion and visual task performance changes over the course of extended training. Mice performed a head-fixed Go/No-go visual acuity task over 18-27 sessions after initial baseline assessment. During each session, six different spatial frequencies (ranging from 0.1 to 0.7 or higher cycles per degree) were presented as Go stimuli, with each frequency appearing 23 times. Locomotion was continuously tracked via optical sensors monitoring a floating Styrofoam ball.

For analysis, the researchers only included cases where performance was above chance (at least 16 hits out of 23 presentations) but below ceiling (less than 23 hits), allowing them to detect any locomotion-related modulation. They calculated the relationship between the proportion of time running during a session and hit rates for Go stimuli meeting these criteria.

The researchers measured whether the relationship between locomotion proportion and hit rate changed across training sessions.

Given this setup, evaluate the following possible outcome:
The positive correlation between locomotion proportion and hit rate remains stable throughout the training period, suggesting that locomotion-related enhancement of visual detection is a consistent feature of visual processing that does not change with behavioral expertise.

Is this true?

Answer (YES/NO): NO